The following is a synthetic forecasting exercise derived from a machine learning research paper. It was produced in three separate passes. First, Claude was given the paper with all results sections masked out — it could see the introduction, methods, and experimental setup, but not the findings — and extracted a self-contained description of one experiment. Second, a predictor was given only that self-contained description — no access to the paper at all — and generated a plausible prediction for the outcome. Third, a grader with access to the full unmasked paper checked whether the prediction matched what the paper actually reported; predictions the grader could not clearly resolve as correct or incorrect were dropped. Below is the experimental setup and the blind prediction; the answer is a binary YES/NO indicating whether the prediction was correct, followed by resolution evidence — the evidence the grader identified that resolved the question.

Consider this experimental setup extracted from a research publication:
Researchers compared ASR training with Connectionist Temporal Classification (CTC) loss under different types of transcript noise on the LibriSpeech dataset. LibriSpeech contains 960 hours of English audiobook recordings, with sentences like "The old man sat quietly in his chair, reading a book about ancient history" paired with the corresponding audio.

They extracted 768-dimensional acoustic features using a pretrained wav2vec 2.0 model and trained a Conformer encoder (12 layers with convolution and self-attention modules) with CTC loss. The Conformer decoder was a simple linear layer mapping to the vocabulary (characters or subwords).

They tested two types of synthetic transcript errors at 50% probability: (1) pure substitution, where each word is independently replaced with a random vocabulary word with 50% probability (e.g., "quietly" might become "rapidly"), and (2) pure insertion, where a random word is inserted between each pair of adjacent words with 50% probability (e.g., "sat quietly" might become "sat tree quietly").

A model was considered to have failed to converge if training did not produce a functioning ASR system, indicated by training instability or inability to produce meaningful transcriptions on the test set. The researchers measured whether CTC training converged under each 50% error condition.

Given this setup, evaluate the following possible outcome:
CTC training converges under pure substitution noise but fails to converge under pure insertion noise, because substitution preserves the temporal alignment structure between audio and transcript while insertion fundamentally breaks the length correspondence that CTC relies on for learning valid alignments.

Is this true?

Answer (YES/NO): YES